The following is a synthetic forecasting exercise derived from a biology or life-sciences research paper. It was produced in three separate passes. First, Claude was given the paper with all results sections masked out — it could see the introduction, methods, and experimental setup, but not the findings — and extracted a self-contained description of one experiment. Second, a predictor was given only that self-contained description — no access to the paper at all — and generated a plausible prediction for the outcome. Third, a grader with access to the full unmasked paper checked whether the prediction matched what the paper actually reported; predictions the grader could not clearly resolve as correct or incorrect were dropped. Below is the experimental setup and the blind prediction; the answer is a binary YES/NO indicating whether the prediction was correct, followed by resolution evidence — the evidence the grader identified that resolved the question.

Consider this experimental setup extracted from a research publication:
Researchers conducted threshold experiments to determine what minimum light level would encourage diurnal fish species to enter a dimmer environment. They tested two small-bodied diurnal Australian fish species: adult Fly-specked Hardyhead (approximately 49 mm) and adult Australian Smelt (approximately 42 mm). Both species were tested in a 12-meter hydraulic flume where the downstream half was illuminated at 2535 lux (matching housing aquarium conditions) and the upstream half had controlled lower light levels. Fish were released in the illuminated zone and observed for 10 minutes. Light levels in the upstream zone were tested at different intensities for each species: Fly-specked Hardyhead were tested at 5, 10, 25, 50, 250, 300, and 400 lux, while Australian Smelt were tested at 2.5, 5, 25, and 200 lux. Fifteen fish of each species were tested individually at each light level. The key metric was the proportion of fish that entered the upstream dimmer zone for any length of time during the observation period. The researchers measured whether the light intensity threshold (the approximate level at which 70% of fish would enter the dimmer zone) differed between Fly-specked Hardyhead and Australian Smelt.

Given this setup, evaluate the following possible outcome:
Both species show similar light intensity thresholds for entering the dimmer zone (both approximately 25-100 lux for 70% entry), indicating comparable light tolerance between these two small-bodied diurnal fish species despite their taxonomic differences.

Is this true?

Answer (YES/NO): NO